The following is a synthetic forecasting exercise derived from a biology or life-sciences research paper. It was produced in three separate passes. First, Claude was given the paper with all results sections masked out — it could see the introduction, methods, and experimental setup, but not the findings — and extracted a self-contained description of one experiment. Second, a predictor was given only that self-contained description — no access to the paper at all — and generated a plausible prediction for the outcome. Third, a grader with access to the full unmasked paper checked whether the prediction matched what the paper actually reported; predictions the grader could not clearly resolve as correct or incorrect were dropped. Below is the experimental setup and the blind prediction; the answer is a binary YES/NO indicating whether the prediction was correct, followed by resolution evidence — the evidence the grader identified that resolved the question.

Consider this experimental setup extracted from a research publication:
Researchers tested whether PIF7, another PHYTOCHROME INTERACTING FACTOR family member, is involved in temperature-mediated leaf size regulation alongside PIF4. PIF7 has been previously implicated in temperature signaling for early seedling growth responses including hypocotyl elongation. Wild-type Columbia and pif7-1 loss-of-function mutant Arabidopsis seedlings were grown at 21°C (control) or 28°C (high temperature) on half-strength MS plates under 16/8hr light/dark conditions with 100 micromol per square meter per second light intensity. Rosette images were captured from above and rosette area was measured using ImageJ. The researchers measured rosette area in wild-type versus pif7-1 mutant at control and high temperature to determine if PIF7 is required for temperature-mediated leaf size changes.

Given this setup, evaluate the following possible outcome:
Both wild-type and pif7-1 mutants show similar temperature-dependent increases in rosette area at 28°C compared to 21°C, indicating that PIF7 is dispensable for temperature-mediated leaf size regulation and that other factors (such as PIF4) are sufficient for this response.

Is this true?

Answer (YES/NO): NO